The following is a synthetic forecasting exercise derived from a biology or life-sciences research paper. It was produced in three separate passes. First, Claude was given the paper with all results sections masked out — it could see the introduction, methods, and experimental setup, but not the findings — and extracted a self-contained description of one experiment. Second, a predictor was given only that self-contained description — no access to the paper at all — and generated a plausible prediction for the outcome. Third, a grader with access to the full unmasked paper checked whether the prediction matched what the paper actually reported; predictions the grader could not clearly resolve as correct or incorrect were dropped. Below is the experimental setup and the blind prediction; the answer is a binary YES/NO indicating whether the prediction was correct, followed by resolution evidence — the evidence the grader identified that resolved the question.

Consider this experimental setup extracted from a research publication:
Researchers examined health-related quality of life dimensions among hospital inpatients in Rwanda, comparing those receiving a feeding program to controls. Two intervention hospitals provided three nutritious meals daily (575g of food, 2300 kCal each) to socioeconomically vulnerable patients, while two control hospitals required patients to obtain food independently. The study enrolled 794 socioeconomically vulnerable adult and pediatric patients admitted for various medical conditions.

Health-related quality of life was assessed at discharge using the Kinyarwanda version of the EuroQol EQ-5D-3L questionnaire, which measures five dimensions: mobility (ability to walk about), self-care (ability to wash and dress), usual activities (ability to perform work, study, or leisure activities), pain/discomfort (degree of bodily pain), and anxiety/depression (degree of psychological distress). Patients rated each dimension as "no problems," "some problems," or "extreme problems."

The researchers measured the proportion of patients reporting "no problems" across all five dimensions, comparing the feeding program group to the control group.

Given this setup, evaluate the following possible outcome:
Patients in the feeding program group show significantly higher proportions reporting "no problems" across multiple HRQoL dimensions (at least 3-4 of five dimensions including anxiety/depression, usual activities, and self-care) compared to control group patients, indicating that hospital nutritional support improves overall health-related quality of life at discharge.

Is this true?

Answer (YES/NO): NO